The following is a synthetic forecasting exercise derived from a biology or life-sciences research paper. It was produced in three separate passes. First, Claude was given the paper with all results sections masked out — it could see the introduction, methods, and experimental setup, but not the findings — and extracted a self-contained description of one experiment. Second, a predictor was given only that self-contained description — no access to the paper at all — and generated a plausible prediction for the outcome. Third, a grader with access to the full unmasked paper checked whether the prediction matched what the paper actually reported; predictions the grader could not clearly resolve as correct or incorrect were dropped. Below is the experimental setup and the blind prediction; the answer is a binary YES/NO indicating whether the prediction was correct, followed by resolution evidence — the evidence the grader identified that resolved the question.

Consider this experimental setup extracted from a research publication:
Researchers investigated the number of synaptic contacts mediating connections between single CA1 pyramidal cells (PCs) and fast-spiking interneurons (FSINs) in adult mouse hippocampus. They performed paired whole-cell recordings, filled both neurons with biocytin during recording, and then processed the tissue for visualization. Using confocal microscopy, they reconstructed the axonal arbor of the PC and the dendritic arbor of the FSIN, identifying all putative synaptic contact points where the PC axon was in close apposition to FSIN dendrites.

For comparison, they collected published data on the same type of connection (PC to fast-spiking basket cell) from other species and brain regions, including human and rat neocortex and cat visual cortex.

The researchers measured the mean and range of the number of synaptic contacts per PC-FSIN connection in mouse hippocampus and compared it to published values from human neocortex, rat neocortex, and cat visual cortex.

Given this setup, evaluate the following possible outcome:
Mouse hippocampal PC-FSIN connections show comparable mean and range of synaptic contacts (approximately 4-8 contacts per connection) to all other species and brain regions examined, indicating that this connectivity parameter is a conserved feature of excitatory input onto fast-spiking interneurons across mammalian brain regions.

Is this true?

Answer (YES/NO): NO